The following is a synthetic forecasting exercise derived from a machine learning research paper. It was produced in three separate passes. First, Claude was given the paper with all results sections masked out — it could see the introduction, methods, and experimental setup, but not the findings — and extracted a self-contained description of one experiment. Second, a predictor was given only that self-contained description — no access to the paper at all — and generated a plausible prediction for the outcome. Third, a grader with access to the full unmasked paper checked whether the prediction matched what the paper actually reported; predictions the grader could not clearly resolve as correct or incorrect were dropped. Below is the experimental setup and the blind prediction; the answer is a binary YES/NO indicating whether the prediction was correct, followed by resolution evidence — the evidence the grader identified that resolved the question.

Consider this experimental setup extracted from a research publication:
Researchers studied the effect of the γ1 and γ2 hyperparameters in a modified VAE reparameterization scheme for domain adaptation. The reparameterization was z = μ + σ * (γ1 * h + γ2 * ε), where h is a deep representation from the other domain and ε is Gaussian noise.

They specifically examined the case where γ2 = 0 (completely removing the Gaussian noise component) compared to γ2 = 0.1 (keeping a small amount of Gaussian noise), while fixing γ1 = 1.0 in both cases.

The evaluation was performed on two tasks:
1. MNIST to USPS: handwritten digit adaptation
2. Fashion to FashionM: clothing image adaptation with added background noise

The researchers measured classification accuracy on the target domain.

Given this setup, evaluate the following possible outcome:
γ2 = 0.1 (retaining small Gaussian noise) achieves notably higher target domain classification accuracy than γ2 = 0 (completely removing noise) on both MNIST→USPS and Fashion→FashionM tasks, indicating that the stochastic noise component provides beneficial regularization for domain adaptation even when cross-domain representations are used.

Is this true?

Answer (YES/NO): NO